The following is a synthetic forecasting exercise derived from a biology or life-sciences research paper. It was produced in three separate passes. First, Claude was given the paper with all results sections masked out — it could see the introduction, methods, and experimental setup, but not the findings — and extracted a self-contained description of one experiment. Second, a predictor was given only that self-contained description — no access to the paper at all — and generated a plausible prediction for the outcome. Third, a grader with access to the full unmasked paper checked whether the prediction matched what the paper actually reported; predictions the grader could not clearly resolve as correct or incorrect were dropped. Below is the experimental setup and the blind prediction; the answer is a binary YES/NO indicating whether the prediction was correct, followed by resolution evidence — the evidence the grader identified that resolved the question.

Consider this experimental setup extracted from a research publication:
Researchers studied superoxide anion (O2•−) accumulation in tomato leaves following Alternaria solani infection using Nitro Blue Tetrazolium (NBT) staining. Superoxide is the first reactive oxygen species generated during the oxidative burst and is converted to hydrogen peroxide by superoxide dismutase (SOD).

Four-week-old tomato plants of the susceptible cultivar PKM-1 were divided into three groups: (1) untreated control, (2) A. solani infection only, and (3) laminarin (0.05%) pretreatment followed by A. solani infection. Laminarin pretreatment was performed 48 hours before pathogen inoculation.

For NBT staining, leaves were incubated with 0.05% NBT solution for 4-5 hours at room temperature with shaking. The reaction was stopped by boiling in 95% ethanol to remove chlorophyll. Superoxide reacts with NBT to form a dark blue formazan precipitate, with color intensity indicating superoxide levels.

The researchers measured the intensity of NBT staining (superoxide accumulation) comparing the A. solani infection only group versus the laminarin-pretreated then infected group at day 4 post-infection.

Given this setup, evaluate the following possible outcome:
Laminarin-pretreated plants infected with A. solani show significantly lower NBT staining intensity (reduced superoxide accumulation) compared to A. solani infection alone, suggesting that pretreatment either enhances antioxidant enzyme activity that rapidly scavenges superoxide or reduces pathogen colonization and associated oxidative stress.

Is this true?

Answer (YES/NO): NO